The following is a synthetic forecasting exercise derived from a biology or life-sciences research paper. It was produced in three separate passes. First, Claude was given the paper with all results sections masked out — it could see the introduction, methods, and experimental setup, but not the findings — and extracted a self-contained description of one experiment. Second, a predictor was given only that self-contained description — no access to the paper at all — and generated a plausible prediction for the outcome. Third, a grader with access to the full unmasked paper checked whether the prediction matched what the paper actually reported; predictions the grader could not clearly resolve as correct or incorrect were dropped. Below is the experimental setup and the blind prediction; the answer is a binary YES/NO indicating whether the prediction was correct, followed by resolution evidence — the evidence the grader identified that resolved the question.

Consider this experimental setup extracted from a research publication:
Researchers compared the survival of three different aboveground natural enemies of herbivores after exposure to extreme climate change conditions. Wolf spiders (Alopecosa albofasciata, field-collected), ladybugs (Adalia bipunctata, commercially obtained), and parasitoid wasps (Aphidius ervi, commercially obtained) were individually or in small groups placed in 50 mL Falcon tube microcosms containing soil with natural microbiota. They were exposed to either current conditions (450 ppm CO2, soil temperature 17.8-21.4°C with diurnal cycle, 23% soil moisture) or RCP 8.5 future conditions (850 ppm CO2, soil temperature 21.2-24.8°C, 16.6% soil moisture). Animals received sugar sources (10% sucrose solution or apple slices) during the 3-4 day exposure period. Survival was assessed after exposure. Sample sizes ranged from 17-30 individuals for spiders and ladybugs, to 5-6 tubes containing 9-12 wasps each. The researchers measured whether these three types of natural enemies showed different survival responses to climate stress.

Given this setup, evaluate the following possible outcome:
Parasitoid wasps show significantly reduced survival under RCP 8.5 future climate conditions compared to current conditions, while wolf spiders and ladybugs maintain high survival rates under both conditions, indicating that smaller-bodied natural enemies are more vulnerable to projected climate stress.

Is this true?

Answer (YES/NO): NO